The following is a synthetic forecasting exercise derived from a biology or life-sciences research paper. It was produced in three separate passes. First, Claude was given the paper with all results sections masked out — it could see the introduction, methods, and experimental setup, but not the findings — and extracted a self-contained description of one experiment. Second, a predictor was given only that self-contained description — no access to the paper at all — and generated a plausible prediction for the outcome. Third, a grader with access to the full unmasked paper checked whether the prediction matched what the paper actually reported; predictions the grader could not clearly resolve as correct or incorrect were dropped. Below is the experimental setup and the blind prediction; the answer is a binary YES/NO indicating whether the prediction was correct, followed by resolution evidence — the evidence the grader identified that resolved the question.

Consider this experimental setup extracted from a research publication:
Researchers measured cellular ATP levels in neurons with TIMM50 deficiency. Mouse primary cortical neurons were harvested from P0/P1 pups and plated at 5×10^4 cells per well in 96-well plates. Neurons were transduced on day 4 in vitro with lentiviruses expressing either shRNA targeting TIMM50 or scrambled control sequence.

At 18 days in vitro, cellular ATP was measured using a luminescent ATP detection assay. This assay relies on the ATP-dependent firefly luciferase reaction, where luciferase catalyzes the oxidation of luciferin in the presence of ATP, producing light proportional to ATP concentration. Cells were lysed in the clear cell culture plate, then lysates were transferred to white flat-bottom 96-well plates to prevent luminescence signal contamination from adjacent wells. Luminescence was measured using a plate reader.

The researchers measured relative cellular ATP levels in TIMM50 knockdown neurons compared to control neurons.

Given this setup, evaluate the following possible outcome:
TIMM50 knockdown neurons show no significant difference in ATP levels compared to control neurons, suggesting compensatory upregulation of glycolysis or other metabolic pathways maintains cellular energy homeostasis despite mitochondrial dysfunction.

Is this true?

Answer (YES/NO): NO